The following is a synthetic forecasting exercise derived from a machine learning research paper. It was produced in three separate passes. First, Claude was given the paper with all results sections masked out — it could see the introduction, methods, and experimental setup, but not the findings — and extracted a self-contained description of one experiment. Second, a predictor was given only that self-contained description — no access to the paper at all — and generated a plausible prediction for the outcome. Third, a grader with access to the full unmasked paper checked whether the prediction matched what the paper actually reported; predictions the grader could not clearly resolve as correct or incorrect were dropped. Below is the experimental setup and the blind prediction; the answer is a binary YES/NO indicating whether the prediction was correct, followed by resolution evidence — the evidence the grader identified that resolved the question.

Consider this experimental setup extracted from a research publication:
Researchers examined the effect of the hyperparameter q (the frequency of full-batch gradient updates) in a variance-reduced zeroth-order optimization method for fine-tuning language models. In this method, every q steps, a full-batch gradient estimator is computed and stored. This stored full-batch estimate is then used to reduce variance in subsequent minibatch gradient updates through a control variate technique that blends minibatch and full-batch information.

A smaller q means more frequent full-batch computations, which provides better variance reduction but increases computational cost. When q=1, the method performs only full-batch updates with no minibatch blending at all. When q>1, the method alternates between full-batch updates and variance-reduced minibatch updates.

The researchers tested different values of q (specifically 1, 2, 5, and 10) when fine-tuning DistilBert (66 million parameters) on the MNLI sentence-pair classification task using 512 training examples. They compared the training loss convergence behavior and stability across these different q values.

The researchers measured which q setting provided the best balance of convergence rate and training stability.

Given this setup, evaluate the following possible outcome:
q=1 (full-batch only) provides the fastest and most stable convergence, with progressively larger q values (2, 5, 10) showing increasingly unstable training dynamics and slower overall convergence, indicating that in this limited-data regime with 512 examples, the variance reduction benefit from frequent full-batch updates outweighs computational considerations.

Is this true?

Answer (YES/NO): NO